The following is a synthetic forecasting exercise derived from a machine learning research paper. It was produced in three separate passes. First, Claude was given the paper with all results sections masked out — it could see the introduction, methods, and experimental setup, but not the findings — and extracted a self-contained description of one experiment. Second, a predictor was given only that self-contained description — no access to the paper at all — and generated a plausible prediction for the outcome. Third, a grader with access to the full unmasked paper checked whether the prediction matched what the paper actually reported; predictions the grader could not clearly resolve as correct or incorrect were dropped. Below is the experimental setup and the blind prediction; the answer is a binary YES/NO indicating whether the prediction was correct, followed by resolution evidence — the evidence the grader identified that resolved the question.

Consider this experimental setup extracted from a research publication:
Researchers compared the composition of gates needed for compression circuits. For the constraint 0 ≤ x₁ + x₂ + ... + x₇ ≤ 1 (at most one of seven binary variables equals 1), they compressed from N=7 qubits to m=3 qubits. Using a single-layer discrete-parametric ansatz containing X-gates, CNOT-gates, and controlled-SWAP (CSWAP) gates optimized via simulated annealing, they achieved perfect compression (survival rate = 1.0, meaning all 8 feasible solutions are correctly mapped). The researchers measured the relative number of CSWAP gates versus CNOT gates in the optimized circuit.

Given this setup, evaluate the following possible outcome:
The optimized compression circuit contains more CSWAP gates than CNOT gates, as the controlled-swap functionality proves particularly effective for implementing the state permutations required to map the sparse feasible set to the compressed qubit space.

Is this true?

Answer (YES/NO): YES